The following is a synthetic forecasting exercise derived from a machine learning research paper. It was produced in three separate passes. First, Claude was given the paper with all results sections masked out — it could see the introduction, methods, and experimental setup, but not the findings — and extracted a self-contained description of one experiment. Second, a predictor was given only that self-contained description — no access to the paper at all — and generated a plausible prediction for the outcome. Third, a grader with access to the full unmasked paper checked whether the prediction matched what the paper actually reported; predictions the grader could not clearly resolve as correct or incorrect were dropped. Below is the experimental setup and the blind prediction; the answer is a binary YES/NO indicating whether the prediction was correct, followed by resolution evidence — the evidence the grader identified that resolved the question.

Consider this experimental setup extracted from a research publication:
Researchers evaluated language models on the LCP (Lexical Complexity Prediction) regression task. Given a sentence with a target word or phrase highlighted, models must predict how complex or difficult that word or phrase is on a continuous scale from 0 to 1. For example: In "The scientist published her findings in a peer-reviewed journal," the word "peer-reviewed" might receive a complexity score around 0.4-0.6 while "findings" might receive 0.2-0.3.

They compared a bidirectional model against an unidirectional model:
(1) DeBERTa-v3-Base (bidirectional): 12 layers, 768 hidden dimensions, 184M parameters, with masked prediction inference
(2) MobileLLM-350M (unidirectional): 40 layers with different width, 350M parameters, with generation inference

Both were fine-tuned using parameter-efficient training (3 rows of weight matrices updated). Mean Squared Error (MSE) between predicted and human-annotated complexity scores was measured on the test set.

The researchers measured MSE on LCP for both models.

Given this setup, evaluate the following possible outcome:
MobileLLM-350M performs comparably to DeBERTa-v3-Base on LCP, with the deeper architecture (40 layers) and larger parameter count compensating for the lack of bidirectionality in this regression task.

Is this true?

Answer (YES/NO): YES